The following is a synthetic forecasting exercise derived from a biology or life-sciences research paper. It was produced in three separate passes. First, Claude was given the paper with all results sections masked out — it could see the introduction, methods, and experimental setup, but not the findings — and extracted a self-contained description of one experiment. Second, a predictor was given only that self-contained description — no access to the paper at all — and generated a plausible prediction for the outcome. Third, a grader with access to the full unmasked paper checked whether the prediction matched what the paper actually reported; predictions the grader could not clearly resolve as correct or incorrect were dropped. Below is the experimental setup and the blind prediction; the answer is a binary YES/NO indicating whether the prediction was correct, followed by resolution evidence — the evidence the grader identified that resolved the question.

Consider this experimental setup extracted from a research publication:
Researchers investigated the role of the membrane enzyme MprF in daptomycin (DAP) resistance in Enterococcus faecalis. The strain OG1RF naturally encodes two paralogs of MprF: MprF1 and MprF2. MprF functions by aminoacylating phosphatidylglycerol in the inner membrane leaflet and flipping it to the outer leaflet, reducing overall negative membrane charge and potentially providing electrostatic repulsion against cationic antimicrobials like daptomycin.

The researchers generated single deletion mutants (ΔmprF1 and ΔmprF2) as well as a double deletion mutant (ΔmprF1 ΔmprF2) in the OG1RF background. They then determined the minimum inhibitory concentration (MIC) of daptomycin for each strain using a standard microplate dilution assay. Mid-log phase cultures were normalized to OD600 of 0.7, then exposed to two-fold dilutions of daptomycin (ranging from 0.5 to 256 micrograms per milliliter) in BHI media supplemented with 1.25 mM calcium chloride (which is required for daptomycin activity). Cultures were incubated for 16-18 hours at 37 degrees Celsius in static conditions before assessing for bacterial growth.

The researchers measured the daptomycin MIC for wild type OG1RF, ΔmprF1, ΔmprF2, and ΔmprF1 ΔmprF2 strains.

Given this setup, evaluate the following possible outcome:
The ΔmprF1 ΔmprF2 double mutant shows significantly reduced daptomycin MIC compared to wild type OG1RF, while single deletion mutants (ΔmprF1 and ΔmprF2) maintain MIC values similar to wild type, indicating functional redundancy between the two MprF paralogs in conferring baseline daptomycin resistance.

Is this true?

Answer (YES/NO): NO